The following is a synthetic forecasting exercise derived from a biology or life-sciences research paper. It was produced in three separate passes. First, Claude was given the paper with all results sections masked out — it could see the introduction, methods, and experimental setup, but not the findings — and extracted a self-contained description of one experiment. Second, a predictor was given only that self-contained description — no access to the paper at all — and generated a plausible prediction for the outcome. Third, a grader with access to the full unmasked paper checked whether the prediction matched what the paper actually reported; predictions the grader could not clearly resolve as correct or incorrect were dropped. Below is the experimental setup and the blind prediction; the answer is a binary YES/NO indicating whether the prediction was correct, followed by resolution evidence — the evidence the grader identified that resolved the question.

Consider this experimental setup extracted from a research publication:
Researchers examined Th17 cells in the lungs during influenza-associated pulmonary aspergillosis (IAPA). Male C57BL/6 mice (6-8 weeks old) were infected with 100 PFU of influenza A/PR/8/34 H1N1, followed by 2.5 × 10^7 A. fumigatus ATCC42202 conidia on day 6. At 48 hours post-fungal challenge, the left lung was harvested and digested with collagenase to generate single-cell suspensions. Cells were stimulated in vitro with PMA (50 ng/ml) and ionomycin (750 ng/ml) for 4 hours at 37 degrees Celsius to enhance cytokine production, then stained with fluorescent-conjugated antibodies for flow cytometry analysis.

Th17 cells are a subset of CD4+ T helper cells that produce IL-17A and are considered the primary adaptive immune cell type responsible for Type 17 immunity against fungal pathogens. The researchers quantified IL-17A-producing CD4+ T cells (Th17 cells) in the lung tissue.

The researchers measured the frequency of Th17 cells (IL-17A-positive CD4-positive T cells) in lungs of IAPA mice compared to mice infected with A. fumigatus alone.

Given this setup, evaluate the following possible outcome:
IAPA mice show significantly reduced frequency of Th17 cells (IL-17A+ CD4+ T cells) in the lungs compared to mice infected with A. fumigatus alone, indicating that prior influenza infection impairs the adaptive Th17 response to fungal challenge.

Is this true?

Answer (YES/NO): NO